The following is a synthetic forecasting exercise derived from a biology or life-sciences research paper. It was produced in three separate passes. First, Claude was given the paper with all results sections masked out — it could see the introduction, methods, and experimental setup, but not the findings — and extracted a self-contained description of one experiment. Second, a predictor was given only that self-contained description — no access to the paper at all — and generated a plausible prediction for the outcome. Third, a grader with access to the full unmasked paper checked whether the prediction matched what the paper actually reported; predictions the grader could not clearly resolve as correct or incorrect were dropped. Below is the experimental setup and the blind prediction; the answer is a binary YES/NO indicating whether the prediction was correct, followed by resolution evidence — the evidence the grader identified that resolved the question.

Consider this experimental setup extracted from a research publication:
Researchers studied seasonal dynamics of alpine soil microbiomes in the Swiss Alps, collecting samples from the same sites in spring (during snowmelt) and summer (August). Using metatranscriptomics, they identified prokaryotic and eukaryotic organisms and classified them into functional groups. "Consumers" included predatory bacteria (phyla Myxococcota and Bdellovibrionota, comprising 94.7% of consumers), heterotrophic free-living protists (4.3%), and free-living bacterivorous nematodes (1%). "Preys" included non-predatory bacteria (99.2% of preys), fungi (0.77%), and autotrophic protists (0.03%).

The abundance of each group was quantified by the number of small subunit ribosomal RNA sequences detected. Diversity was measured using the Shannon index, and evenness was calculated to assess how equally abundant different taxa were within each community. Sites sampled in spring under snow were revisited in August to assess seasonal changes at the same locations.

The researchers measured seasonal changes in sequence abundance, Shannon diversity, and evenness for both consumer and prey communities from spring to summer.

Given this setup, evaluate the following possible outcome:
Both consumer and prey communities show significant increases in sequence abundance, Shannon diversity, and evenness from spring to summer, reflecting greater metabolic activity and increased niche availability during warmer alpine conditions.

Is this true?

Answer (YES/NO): NO